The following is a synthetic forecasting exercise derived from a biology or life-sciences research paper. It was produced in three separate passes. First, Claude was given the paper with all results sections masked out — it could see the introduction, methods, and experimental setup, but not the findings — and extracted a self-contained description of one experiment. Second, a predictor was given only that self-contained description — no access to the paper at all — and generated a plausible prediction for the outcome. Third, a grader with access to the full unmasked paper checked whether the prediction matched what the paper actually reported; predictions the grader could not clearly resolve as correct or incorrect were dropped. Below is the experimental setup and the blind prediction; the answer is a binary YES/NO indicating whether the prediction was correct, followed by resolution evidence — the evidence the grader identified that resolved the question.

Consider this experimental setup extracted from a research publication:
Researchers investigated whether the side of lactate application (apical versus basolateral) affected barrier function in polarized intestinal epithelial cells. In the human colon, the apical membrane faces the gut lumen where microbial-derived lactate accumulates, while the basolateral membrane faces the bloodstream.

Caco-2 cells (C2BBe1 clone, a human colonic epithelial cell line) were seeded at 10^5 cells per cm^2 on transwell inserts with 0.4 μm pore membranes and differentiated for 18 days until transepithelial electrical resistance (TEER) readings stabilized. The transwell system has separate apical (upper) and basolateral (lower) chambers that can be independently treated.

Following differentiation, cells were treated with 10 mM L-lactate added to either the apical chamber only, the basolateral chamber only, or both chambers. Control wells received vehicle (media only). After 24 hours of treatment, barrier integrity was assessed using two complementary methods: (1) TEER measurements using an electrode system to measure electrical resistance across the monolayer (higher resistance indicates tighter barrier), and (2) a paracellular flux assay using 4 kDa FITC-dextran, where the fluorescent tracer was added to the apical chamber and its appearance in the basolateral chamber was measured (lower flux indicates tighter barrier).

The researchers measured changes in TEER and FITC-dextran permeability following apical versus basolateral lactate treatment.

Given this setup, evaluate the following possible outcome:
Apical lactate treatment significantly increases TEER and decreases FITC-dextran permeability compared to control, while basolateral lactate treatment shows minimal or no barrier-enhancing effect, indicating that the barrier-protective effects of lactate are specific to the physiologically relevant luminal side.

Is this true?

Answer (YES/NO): YES